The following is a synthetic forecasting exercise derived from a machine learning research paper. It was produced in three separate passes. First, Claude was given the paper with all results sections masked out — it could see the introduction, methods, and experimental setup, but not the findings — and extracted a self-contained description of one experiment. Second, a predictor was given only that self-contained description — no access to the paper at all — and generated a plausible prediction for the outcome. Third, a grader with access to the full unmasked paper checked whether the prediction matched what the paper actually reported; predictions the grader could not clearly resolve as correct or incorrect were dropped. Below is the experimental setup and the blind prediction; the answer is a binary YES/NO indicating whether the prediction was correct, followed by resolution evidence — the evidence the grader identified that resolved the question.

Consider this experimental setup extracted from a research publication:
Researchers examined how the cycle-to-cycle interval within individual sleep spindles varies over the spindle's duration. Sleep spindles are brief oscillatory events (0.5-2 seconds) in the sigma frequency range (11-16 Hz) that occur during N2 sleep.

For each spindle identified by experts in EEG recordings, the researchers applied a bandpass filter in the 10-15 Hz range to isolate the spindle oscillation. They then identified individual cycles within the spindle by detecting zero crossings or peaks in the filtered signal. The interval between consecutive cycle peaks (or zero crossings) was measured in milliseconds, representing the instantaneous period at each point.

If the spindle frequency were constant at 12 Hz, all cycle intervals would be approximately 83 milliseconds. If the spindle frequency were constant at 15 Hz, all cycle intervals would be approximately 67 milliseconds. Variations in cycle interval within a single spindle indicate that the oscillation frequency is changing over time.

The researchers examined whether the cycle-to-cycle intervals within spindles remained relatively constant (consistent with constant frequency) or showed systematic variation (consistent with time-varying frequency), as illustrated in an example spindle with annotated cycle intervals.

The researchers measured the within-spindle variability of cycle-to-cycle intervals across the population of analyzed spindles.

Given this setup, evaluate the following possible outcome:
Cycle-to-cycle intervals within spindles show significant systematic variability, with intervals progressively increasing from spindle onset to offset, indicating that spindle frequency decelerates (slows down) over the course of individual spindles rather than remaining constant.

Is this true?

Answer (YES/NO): NO